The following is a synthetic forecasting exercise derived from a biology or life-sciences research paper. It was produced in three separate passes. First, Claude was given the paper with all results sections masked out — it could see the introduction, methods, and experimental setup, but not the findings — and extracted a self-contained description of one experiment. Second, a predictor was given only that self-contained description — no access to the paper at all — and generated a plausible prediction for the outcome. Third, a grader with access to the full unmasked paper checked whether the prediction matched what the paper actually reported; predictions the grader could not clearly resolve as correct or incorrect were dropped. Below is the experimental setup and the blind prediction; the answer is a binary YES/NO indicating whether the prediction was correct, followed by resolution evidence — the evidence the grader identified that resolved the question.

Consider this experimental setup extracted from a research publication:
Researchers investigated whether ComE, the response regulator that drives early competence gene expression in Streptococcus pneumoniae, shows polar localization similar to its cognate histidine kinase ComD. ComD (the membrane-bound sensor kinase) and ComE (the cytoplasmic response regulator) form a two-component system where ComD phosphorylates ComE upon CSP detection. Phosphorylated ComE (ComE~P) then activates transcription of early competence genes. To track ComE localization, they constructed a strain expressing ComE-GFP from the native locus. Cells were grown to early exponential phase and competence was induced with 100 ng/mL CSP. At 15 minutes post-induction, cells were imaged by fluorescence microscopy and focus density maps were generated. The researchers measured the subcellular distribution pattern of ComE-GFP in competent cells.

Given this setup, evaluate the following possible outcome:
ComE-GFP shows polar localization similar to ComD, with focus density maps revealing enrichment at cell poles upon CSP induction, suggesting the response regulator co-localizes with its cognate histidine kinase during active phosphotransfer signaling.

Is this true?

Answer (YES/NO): NO